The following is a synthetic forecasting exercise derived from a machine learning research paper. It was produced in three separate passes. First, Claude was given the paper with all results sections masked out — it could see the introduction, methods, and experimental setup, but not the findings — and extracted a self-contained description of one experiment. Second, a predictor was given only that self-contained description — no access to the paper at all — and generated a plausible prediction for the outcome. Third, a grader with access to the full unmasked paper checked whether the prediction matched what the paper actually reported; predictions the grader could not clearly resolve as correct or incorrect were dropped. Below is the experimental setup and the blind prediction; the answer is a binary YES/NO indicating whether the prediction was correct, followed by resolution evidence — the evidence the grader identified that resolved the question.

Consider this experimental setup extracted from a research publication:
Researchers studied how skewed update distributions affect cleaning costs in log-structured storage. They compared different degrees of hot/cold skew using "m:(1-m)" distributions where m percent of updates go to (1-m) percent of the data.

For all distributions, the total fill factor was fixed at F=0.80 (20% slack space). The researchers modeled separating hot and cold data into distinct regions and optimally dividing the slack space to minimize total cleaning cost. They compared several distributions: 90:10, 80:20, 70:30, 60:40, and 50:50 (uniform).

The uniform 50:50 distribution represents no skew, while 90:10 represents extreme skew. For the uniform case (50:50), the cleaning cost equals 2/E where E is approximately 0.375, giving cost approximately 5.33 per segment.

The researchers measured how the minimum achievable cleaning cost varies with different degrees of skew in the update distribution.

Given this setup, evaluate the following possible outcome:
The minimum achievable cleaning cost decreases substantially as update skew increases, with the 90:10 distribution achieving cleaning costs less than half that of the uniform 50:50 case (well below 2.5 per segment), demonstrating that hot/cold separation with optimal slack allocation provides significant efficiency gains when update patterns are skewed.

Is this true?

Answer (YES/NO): NO